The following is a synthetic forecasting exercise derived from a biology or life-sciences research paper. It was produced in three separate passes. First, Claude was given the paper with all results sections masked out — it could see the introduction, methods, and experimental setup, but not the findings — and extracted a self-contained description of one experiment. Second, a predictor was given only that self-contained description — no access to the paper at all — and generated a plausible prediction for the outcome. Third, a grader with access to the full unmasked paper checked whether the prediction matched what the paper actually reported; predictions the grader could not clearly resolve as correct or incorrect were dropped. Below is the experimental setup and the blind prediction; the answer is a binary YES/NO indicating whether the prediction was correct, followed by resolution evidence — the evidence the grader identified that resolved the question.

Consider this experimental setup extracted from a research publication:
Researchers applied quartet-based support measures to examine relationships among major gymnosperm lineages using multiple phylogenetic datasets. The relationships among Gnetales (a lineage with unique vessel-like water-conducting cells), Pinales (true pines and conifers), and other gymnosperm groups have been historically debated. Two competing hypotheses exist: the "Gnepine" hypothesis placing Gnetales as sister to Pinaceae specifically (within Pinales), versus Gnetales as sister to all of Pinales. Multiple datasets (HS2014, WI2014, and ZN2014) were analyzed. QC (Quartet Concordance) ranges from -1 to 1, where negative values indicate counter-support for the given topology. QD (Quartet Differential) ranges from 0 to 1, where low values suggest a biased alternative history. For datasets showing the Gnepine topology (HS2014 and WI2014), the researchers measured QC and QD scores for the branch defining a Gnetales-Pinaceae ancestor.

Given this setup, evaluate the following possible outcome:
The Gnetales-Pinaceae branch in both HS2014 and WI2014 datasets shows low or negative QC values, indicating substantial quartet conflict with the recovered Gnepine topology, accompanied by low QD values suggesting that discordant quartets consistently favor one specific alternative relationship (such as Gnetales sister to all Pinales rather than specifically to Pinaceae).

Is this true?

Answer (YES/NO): YES